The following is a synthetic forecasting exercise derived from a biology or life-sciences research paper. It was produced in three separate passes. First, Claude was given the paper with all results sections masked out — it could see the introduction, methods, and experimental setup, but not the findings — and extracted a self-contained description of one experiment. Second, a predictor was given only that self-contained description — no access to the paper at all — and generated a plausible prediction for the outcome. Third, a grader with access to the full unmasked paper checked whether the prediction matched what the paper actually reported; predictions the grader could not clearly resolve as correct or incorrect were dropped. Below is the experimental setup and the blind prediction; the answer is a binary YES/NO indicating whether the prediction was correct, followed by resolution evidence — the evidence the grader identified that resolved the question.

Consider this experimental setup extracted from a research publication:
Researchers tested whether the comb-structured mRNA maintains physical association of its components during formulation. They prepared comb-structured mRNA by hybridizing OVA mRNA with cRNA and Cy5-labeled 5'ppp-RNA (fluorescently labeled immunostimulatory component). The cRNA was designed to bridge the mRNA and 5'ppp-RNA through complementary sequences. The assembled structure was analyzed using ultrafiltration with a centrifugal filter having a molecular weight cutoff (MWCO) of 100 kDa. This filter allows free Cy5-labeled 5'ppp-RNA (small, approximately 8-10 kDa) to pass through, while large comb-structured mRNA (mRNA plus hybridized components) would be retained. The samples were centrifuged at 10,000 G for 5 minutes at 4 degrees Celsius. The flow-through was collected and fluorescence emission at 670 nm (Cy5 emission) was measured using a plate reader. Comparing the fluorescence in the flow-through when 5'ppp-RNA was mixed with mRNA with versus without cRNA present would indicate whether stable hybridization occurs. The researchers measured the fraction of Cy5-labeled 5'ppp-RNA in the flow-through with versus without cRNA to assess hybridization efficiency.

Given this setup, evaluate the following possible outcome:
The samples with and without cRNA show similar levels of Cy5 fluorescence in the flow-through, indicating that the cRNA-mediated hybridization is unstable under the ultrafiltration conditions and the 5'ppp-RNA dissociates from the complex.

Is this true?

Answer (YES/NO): NO